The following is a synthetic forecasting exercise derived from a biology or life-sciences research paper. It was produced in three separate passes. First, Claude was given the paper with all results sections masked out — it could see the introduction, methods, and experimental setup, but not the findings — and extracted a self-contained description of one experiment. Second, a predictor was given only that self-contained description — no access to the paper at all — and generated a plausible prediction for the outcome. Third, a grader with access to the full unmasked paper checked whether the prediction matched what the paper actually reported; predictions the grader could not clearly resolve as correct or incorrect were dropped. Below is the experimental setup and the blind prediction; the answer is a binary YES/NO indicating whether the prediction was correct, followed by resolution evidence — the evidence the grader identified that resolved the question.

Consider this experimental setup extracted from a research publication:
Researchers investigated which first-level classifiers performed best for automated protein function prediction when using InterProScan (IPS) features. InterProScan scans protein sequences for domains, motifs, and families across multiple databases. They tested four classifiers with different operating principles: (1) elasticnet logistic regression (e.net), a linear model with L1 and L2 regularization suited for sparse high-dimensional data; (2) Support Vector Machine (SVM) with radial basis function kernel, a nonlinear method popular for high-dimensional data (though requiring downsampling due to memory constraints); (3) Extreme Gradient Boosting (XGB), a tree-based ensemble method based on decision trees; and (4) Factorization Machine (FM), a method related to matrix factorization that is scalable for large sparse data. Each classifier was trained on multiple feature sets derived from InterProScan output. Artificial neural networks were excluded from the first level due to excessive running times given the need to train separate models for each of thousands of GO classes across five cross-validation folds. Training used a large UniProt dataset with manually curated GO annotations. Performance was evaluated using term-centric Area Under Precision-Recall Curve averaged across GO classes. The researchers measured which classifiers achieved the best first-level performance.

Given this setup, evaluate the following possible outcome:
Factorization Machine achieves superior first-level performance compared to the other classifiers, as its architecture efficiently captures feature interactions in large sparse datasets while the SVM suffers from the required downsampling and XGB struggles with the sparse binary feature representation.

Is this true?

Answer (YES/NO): NO